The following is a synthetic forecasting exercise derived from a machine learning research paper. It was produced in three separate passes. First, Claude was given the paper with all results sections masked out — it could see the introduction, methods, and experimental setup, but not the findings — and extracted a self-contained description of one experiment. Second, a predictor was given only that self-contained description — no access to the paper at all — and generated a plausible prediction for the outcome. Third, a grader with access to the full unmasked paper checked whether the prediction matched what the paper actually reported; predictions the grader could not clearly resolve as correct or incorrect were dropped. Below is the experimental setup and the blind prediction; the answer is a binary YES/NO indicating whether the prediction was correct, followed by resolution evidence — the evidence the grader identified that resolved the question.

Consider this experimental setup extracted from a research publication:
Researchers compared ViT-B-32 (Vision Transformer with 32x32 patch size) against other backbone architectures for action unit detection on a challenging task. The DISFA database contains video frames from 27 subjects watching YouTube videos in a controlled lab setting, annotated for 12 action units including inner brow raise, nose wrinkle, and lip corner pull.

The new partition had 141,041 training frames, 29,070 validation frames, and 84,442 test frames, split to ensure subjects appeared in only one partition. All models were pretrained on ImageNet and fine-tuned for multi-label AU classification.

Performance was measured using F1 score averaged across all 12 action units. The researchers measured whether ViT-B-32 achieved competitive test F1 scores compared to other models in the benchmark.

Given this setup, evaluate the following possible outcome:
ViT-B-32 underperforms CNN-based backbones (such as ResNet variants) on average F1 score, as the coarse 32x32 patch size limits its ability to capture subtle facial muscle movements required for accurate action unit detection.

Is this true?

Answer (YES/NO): YES